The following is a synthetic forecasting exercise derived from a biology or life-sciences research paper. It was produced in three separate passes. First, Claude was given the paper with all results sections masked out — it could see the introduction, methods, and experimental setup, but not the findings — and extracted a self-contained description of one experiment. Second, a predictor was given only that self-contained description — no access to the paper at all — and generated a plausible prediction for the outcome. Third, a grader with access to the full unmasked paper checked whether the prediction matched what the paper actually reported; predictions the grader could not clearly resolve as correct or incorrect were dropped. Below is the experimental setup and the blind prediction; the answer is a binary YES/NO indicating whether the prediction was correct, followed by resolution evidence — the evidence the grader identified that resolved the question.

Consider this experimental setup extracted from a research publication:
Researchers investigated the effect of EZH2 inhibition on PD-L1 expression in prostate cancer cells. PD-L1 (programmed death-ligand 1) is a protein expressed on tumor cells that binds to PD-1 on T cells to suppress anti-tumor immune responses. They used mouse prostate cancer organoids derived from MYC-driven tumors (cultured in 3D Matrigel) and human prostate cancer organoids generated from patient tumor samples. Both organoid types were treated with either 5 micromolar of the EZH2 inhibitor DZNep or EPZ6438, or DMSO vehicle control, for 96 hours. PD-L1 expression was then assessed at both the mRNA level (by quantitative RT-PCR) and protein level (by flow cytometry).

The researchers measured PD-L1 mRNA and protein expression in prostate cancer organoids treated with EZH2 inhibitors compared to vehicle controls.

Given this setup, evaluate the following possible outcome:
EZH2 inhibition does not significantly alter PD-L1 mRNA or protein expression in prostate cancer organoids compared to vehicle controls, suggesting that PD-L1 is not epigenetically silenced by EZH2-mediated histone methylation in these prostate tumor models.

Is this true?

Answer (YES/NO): NO